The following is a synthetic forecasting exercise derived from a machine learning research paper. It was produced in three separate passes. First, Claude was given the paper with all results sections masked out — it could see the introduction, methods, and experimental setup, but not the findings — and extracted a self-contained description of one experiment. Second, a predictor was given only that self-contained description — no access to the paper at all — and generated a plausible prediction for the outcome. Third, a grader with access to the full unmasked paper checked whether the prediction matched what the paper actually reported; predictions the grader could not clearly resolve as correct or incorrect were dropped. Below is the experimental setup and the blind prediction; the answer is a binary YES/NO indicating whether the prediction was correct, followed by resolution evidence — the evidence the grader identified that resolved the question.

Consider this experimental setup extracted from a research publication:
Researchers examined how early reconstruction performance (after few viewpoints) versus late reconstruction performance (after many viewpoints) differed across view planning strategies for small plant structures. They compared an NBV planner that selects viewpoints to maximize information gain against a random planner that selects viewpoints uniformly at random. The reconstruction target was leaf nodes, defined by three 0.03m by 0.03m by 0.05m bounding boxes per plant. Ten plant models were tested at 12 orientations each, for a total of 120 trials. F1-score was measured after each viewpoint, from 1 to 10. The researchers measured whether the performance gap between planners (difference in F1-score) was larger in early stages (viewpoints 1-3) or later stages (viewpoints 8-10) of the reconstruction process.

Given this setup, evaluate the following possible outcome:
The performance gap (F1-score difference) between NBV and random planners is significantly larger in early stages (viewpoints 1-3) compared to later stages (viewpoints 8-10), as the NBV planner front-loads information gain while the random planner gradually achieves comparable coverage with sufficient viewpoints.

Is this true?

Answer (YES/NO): YES